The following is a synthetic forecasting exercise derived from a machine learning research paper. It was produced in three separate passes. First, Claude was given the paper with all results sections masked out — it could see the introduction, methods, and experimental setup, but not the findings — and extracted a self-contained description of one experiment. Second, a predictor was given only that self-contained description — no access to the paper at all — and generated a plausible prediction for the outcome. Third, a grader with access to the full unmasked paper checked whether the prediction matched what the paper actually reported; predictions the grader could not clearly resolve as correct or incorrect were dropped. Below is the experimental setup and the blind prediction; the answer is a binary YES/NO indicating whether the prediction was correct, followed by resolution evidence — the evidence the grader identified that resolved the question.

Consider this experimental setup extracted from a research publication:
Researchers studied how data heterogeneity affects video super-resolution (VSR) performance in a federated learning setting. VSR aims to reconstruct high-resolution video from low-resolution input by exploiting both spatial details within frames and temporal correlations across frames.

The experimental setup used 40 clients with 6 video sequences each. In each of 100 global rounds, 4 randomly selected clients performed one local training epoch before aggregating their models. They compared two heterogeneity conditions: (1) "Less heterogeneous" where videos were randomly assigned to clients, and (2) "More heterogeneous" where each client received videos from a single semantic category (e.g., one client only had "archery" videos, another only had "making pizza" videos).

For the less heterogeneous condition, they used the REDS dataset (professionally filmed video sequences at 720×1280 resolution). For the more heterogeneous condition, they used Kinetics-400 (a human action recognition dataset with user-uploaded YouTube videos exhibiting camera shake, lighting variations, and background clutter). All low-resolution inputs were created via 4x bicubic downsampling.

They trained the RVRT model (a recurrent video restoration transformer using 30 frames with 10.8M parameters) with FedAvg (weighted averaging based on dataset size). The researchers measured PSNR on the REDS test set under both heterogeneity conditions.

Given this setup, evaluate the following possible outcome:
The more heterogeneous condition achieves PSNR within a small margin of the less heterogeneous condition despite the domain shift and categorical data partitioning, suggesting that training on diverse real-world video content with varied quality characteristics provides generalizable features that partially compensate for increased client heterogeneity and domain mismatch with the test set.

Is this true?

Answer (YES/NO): NO